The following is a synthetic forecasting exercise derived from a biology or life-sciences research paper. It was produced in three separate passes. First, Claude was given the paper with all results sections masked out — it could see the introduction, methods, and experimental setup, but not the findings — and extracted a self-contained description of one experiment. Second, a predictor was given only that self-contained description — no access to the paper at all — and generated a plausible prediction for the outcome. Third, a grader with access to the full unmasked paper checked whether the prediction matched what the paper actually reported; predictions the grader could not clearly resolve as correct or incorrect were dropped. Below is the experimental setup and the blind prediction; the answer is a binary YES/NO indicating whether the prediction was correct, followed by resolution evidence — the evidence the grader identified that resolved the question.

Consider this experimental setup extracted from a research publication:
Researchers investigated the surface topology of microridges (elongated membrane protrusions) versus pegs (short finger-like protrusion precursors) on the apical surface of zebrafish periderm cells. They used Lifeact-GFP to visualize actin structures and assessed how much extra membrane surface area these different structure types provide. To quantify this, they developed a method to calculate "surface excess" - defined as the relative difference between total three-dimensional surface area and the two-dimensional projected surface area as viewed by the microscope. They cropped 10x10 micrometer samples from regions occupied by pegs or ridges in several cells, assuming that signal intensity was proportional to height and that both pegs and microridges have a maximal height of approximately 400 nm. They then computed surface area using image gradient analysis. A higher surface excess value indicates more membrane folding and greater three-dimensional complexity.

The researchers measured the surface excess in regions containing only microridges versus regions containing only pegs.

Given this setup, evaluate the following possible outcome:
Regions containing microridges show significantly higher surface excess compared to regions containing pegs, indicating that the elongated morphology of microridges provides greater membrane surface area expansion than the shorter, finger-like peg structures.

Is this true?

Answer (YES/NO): YES